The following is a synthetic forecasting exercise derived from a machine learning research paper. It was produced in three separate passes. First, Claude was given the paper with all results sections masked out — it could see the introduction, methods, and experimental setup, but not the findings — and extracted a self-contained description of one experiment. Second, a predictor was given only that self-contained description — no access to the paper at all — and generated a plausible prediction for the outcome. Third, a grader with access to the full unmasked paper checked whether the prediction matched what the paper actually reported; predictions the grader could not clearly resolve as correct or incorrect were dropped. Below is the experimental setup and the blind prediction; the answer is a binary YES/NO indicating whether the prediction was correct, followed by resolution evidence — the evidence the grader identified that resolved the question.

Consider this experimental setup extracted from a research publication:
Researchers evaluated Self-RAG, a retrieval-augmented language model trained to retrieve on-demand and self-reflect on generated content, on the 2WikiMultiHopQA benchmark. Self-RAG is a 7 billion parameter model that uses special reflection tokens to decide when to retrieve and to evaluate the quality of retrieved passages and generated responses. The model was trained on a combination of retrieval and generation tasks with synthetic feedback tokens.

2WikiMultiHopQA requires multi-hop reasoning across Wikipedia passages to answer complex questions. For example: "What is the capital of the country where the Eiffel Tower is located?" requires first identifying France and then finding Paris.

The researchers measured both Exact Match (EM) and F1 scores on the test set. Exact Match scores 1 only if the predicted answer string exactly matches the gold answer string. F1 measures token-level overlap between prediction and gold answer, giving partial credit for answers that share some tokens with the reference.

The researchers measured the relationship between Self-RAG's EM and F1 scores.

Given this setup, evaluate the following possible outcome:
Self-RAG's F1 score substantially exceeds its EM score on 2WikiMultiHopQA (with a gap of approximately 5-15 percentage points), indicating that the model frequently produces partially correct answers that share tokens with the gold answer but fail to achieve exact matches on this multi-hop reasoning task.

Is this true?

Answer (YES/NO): NO